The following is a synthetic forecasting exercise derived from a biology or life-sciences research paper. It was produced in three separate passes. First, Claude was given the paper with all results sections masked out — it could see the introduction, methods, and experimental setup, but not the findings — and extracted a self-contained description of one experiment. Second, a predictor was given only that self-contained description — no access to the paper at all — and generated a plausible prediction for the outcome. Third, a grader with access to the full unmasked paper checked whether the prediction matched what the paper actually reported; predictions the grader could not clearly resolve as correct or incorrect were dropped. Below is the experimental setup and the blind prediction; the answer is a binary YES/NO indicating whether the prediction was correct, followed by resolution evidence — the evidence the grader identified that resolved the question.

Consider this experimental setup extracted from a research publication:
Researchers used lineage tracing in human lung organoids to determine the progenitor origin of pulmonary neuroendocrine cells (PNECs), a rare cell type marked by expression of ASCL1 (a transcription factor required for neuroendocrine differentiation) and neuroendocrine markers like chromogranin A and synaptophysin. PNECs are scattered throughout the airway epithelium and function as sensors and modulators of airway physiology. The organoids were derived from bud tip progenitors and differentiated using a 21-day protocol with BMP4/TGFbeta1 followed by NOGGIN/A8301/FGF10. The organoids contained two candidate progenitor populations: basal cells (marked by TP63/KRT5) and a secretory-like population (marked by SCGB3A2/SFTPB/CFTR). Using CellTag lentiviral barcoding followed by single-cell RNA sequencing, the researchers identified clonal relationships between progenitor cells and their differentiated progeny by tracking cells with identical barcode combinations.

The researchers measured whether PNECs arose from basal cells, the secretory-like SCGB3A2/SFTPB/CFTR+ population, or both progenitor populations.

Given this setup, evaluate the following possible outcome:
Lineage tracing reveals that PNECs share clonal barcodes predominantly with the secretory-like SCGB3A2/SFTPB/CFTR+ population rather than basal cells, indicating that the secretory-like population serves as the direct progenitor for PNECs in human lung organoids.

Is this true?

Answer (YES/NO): YES